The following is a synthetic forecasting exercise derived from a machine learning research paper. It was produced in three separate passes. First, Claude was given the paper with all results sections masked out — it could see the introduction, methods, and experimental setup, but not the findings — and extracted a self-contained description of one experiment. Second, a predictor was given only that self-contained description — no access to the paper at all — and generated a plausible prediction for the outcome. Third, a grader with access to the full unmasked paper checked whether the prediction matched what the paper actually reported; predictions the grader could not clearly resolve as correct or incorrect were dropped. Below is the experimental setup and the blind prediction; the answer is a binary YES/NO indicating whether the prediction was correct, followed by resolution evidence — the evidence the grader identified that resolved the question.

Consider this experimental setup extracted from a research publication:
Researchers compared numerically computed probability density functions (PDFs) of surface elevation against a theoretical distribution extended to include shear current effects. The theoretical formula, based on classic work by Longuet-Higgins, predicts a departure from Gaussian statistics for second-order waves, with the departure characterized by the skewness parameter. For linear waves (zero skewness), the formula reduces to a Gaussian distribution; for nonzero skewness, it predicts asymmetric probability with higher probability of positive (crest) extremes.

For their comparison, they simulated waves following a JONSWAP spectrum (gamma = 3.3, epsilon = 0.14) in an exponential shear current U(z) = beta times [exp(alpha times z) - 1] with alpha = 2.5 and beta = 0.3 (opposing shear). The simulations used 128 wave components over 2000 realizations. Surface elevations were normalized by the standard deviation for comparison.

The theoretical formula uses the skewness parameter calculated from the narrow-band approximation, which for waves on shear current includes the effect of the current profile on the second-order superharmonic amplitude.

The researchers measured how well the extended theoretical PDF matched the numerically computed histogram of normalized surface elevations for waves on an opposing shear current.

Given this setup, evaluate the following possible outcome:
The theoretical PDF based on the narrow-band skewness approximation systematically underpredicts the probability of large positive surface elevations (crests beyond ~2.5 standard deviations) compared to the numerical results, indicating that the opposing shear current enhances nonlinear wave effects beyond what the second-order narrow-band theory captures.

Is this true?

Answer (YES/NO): NO